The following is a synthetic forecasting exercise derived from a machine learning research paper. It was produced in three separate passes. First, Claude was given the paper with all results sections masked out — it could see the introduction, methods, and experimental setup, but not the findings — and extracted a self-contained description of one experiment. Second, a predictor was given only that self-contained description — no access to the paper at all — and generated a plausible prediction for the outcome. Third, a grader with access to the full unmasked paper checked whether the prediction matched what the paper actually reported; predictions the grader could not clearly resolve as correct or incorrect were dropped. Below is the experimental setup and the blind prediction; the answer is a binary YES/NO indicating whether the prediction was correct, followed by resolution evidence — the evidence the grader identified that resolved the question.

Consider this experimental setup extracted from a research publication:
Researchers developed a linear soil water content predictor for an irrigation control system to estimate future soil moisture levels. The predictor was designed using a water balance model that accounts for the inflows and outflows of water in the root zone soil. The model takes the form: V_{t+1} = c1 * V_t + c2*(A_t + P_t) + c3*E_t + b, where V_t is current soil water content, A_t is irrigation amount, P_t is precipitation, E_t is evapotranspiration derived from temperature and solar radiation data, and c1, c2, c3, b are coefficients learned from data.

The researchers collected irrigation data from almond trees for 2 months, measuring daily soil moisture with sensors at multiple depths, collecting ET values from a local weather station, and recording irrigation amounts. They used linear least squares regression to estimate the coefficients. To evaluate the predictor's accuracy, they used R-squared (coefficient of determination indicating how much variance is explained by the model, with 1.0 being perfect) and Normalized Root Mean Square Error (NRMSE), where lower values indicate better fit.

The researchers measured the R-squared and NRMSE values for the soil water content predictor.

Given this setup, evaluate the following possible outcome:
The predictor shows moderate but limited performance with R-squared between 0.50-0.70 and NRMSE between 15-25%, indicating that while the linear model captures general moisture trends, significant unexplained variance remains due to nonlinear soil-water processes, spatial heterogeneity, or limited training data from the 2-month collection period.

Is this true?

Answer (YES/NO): NO